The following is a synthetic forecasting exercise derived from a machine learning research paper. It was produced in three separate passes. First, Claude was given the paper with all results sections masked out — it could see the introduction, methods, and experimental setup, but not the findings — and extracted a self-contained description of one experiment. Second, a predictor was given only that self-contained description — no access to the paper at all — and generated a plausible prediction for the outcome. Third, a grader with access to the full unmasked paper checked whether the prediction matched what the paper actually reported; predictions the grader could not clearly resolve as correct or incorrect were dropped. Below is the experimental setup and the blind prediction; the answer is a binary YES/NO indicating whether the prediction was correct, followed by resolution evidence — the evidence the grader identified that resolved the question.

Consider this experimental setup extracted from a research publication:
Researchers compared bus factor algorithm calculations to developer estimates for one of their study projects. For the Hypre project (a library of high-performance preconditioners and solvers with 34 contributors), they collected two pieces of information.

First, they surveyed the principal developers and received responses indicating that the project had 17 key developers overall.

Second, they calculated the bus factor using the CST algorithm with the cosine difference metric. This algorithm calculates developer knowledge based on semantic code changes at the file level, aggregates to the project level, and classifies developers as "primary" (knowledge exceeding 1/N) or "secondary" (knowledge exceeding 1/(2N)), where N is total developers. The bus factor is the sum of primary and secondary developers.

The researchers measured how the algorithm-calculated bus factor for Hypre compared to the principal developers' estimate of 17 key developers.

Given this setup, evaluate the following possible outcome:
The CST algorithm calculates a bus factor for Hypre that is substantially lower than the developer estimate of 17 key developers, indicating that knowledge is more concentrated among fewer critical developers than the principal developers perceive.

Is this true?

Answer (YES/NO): YES